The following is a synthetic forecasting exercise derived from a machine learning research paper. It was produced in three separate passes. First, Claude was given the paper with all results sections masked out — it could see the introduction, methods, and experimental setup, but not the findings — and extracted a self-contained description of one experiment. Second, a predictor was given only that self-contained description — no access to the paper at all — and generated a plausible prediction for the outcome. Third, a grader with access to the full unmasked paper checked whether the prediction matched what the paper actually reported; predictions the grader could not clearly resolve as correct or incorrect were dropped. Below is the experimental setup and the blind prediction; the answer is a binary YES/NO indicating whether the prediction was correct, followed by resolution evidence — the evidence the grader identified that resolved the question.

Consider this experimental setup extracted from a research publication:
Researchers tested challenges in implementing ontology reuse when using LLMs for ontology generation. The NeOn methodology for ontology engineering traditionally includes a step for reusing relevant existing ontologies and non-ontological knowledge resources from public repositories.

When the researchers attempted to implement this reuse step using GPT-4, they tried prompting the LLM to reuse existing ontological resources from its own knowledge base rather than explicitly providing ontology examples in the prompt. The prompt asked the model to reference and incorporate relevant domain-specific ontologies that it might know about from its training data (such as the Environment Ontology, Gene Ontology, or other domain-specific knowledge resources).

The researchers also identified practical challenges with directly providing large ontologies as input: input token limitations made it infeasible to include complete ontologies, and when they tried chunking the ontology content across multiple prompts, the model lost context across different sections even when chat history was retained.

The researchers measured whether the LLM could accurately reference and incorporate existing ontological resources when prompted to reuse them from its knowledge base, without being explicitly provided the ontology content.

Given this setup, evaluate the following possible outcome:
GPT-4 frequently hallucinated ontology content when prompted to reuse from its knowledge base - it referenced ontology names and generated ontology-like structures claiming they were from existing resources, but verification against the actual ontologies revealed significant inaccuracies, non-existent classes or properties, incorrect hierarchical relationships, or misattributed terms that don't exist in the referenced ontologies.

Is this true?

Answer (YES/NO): YES